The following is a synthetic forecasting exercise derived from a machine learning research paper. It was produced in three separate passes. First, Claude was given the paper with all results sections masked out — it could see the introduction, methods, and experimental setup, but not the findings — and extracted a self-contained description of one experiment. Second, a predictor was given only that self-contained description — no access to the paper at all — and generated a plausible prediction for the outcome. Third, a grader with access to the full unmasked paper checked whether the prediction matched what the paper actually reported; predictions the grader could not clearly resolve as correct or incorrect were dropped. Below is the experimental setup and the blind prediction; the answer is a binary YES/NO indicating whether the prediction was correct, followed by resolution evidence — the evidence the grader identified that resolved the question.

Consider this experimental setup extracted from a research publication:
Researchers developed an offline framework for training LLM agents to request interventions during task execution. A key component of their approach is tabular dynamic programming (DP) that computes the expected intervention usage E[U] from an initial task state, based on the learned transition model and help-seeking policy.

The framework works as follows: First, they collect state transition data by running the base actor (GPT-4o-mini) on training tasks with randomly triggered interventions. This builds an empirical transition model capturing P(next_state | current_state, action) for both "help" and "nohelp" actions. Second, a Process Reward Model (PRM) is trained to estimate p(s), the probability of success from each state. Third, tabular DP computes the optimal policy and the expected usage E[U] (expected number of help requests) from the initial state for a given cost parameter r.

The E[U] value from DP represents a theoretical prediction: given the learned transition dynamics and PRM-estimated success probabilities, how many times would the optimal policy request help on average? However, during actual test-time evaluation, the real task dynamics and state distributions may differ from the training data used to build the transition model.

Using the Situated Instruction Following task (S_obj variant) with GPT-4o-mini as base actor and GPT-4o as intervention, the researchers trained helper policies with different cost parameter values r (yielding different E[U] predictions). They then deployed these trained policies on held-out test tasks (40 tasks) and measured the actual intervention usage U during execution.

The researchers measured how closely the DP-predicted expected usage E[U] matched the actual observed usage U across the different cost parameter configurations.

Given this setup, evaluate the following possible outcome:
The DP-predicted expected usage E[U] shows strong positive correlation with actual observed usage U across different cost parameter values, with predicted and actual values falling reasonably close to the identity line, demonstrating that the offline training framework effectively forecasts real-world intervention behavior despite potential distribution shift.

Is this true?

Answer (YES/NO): YES